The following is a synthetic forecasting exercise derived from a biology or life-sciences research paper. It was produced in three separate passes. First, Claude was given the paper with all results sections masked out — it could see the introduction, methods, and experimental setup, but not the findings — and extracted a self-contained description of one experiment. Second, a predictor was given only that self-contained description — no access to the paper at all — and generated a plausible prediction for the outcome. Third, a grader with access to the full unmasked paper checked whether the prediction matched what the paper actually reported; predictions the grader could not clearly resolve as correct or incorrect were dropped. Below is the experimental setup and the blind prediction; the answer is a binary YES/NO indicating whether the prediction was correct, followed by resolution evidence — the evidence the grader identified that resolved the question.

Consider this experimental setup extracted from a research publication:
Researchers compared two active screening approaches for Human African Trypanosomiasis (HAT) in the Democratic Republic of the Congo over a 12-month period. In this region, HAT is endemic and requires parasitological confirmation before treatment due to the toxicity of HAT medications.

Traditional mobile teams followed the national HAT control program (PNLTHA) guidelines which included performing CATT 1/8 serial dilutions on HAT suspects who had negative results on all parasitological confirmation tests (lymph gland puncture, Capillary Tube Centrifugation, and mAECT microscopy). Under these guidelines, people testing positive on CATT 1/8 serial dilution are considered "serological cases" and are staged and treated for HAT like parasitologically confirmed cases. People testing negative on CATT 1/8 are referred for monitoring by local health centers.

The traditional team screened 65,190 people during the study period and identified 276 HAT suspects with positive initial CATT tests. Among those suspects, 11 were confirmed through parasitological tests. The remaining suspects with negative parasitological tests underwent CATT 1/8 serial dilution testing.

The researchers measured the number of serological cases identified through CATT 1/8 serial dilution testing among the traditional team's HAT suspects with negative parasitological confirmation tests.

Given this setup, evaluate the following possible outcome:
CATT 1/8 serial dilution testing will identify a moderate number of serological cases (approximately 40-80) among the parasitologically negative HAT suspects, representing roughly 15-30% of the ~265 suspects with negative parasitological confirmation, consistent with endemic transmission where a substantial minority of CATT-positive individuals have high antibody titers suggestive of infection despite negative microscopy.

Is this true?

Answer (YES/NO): NO